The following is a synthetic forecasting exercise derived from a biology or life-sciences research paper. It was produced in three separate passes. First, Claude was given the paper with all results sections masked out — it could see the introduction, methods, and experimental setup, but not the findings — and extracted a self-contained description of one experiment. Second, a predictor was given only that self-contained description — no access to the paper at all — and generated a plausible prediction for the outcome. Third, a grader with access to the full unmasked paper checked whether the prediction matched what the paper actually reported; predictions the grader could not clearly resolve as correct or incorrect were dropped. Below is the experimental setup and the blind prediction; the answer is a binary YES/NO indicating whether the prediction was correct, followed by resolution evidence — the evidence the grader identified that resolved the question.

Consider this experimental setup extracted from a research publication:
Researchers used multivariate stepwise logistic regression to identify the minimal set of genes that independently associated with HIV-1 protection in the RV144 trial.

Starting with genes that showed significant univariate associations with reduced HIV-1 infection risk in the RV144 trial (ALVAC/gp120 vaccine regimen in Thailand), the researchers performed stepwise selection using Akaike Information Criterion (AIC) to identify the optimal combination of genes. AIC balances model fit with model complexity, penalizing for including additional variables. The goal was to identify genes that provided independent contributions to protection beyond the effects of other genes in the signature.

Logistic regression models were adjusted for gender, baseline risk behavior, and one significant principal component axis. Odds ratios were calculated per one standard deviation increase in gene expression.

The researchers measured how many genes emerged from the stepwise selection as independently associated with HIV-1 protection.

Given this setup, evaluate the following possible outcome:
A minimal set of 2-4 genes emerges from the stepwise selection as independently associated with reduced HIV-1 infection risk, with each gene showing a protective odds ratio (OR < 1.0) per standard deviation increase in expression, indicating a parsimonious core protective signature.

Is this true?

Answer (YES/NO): NO